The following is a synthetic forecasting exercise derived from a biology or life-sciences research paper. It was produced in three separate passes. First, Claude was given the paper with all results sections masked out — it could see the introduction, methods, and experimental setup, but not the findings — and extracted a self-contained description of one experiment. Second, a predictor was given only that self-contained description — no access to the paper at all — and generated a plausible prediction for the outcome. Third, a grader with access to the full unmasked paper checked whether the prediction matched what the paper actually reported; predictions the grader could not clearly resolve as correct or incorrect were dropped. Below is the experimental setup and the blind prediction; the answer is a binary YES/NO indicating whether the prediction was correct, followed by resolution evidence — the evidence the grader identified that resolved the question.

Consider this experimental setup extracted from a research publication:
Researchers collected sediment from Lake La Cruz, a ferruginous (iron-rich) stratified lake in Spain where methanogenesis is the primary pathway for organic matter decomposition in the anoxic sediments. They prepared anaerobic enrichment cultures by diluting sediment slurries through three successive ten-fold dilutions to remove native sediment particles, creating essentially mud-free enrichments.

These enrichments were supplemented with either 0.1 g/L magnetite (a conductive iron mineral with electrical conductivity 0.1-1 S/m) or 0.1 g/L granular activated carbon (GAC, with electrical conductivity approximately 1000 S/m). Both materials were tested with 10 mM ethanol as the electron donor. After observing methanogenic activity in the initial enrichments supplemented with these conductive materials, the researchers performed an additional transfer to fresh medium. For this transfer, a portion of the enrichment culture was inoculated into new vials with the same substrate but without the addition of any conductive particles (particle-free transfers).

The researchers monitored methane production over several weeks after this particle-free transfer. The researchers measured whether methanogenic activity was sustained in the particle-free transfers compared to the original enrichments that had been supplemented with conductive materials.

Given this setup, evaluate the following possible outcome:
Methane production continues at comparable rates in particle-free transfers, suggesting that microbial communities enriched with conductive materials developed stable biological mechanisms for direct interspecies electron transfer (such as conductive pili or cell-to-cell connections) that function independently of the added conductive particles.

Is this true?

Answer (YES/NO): NO